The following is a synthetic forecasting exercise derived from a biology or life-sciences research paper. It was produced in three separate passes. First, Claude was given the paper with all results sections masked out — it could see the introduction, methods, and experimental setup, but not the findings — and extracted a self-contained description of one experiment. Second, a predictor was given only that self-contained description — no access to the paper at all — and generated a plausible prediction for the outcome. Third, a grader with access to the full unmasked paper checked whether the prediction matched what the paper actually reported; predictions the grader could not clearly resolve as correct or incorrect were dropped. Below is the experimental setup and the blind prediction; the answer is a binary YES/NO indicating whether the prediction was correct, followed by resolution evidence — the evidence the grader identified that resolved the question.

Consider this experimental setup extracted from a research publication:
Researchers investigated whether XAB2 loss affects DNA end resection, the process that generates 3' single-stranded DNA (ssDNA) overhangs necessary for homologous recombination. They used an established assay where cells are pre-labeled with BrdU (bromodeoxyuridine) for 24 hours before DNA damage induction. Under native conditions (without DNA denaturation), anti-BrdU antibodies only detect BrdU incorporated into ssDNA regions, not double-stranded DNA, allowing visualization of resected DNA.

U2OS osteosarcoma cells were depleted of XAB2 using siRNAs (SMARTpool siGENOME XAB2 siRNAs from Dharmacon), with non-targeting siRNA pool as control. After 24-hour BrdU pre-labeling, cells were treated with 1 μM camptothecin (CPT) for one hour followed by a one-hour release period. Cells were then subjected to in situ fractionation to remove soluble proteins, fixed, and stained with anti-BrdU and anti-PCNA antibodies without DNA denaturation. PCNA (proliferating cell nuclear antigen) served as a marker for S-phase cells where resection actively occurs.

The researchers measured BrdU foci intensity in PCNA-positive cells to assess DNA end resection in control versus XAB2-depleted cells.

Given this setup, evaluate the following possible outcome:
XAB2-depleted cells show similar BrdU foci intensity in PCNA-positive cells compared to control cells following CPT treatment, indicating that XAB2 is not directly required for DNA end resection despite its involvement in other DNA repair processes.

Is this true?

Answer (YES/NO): YES